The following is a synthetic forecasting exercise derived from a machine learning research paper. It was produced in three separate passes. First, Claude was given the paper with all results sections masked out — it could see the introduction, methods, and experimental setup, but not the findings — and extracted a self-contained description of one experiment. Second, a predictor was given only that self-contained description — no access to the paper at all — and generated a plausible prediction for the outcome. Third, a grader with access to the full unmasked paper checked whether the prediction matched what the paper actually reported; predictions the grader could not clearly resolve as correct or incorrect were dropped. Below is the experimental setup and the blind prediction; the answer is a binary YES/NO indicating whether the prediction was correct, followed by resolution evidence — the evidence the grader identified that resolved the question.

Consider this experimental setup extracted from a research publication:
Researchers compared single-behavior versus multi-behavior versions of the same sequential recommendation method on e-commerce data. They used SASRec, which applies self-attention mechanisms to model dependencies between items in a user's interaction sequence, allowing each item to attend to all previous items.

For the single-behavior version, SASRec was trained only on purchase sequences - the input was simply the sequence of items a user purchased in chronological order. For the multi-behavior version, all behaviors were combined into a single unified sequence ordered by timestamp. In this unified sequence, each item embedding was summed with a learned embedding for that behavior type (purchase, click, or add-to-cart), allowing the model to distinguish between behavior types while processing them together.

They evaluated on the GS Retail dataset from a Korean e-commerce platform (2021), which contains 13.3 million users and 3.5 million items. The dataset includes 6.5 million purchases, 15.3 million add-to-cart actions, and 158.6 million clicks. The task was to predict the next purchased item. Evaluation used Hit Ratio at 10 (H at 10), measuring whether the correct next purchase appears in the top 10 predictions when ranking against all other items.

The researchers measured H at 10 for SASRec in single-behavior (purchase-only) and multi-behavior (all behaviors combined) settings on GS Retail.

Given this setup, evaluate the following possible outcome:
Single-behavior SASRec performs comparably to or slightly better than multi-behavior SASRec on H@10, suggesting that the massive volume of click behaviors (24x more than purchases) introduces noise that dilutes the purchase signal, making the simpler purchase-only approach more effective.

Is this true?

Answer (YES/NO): NO